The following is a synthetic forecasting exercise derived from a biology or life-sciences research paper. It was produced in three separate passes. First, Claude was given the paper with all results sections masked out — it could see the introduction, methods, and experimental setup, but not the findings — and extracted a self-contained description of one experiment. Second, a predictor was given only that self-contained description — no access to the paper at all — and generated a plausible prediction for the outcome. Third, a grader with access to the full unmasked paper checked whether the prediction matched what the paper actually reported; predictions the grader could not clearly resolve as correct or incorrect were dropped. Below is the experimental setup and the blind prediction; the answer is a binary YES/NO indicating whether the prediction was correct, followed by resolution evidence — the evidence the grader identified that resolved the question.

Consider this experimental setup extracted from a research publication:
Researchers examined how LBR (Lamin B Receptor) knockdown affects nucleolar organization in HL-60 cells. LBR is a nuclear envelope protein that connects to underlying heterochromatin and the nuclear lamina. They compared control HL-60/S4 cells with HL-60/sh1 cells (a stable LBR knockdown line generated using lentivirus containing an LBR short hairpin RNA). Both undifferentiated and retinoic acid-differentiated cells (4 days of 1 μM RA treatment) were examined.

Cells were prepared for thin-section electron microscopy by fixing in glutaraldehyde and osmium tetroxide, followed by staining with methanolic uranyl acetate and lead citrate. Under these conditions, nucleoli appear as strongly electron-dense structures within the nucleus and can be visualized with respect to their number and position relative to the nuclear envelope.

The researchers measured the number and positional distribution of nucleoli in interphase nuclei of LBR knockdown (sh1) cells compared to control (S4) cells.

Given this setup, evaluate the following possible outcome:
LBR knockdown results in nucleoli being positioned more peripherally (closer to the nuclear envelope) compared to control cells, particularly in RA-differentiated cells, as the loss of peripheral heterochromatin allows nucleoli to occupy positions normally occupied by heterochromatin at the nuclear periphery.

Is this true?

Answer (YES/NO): NO